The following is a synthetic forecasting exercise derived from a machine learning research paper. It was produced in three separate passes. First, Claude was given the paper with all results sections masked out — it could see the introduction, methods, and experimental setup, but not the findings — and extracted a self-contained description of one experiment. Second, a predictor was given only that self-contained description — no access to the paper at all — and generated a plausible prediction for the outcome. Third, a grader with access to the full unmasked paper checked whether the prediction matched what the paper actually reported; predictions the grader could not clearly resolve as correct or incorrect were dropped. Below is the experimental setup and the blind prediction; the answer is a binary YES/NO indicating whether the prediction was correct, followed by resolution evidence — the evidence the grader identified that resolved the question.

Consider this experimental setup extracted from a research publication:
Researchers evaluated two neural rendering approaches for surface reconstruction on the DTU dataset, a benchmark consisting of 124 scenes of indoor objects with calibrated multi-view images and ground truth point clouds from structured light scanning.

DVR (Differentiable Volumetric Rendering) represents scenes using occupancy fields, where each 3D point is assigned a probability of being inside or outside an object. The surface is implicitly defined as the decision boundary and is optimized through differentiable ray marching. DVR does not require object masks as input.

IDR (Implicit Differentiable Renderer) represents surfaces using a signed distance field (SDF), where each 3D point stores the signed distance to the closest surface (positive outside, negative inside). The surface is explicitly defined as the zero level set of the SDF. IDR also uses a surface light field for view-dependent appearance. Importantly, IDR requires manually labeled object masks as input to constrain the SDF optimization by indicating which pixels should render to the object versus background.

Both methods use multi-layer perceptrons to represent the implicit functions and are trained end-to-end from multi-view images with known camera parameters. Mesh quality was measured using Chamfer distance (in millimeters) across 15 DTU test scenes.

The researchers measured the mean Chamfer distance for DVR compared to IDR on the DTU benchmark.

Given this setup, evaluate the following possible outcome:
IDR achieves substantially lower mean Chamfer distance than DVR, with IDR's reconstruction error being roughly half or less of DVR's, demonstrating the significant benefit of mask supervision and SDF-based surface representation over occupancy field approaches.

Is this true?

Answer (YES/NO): YES